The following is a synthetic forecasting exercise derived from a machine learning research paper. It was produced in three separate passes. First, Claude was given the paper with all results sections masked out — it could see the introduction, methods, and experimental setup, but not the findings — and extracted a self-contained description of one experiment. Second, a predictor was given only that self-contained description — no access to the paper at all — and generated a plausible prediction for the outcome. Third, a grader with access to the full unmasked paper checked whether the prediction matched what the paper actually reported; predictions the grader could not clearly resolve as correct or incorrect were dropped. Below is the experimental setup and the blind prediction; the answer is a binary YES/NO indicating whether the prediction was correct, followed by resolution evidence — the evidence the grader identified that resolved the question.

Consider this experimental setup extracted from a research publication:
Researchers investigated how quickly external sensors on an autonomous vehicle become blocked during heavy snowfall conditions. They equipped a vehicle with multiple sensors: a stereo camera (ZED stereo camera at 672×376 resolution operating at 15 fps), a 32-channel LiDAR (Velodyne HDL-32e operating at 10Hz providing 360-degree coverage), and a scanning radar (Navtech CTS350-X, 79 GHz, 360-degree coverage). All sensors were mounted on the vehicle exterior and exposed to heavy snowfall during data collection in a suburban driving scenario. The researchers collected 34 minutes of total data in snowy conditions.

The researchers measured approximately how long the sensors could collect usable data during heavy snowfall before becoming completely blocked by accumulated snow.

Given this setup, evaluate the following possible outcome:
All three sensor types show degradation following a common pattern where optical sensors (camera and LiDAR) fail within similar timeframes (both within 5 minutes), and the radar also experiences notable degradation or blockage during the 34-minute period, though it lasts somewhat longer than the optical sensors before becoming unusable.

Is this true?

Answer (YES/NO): NO